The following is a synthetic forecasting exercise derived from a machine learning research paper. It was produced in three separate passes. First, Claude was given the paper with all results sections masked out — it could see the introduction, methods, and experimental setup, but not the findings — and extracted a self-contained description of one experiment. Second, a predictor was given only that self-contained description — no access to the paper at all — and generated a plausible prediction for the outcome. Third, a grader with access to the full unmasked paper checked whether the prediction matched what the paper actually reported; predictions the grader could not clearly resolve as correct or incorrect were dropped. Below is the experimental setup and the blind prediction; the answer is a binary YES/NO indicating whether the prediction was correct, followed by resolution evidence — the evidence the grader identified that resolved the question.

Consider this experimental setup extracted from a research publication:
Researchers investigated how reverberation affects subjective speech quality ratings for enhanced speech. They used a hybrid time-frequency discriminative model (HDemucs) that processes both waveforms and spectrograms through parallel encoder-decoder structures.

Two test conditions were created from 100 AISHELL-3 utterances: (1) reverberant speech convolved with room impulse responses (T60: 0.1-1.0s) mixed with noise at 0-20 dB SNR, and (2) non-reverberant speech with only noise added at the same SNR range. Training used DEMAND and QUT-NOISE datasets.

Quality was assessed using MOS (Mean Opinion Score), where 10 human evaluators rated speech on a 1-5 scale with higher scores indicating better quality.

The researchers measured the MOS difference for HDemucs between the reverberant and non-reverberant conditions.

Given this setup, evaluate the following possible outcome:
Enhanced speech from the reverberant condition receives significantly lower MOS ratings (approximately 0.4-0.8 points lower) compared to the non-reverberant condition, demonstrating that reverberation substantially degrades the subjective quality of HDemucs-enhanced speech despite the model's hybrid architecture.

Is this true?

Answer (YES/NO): YES